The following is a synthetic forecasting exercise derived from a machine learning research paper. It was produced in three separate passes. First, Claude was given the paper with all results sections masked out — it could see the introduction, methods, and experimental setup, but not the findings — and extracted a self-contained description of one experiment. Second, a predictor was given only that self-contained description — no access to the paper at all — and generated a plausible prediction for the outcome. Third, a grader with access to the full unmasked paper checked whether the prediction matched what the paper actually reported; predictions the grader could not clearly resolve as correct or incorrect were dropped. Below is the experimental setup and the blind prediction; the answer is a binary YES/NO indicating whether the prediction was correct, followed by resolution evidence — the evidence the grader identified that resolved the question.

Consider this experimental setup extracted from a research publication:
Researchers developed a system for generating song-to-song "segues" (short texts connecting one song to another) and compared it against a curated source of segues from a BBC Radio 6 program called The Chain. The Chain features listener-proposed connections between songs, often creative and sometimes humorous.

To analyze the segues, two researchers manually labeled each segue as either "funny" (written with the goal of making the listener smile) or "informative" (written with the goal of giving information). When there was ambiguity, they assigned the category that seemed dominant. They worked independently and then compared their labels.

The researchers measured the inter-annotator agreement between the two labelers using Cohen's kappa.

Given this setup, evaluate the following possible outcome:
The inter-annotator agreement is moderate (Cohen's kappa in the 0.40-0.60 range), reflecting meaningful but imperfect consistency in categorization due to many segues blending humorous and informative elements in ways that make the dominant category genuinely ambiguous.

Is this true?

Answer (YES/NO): NO